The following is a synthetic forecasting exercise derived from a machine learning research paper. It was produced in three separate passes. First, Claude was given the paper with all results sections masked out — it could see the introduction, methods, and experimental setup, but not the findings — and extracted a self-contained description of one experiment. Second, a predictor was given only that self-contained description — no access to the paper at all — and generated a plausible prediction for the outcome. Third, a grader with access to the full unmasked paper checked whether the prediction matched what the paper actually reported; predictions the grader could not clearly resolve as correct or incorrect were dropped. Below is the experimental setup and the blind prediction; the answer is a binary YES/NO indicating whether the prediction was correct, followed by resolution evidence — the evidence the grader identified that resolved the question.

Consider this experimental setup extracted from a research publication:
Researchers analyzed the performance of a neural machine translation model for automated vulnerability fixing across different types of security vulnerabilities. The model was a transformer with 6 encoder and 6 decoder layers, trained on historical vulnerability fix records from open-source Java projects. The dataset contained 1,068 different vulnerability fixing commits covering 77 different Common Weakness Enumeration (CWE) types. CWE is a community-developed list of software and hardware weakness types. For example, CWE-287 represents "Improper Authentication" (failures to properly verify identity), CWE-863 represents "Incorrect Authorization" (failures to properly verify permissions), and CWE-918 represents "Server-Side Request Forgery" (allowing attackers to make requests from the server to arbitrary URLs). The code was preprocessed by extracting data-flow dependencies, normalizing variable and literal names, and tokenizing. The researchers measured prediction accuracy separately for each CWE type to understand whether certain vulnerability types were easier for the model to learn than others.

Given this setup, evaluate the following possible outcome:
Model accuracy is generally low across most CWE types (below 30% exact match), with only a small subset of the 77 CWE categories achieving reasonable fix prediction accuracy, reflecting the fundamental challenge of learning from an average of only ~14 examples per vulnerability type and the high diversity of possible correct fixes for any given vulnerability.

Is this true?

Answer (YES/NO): YES